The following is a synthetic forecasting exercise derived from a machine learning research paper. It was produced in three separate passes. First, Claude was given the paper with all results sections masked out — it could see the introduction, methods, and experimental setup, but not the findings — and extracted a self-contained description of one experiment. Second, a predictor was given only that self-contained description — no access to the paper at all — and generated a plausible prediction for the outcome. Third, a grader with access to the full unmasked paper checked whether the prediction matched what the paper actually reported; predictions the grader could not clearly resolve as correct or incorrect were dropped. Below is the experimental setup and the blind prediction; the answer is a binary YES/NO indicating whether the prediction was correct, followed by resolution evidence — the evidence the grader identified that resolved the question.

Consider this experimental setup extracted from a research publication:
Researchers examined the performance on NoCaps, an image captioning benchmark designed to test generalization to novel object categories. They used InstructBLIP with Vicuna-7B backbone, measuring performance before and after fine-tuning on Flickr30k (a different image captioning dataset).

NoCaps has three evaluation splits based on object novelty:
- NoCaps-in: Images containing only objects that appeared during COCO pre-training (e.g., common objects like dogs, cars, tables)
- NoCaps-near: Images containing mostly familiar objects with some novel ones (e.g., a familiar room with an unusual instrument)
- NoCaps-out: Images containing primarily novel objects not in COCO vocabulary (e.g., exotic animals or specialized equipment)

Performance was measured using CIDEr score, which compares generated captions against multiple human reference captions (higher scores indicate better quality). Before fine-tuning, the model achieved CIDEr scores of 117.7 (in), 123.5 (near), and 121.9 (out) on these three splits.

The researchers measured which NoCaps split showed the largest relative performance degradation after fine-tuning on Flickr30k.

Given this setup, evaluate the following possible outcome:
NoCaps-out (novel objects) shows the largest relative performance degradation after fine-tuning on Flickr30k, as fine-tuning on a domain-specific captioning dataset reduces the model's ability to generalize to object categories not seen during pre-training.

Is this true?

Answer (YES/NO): NO